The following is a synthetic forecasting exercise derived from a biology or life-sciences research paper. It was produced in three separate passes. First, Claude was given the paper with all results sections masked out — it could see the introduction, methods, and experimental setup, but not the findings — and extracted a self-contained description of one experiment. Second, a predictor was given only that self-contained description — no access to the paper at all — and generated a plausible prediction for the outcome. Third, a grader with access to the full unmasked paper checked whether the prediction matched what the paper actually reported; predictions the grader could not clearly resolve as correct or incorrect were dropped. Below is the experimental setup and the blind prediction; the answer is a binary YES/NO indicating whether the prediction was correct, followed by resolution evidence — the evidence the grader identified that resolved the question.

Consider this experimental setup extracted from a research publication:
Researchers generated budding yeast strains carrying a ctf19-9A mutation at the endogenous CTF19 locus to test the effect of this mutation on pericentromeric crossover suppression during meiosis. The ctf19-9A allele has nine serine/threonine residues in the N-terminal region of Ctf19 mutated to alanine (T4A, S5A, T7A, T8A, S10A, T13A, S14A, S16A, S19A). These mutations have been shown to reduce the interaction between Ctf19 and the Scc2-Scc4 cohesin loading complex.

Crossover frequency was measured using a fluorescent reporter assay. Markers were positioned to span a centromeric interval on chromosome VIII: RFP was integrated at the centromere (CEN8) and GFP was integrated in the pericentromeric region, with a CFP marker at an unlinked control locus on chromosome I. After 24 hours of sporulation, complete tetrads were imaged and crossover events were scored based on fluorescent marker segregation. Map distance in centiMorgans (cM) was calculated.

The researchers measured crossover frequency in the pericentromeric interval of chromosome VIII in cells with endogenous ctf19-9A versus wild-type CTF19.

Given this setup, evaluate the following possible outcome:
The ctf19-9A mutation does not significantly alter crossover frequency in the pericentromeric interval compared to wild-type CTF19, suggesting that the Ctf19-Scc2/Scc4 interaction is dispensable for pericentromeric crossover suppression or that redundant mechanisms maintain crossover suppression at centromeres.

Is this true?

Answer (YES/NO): NO